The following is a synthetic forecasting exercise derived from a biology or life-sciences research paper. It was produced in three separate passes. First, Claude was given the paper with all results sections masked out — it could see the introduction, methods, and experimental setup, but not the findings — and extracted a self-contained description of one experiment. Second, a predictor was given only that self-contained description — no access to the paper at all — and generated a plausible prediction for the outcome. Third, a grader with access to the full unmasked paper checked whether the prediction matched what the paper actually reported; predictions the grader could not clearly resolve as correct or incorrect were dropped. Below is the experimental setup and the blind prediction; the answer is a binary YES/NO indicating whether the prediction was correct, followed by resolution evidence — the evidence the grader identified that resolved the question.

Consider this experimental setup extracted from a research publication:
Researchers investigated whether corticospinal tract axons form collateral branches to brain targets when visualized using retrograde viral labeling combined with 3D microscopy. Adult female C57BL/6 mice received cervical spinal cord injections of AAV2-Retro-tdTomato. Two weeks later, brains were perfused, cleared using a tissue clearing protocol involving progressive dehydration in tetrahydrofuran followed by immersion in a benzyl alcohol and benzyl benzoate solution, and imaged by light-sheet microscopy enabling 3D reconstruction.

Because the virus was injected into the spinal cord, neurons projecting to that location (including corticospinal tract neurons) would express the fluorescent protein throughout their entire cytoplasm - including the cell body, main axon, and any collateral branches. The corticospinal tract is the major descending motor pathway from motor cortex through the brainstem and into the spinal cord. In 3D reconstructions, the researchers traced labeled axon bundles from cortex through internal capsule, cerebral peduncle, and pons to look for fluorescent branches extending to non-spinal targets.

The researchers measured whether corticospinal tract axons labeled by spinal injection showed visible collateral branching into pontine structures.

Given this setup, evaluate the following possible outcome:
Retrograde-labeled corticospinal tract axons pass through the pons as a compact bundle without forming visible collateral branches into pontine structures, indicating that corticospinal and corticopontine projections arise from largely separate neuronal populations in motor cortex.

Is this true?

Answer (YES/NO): NO